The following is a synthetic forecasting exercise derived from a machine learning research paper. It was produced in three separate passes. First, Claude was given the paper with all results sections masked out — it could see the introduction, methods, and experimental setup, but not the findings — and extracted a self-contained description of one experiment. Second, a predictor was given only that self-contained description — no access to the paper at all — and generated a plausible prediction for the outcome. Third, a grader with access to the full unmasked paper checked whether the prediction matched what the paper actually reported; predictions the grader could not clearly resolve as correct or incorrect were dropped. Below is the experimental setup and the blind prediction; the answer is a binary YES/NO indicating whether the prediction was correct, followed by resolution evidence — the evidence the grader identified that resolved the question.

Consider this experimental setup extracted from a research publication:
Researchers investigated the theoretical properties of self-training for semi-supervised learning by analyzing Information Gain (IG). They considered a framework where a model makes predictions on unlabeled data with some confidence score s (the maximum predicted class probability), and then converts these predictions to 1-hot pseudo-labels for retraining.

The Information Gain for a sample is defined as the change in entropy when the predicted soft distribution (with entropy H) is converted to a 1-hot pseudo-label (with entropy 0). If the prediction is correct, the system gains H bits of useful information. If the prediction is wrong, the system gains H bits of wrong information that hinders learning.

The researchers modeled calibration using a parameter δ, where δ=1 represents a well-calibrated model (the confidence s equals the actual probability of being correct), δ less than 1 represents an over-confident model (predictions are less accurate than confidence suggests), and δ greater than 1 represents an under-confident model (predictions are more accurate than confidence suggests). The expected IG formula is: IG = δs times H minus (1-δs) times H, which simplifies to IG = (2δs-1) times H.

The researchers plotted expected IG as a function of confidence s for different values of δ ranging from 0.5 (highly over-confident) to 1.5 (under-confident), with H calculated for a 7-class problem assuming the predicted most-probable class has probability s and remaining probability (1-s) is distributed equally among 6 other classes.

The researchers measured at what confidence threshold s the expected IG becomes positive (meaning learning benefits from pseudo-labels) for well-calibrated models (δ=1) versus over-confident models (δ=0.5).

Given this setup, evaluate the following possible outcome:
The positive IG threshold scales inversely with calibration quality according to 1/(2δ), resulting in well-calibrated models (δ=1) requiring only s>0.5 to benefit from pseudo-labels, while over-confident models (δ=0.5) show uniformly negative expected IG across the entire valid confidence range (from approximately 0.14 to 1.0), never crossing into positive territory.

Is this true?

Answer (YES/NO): YES